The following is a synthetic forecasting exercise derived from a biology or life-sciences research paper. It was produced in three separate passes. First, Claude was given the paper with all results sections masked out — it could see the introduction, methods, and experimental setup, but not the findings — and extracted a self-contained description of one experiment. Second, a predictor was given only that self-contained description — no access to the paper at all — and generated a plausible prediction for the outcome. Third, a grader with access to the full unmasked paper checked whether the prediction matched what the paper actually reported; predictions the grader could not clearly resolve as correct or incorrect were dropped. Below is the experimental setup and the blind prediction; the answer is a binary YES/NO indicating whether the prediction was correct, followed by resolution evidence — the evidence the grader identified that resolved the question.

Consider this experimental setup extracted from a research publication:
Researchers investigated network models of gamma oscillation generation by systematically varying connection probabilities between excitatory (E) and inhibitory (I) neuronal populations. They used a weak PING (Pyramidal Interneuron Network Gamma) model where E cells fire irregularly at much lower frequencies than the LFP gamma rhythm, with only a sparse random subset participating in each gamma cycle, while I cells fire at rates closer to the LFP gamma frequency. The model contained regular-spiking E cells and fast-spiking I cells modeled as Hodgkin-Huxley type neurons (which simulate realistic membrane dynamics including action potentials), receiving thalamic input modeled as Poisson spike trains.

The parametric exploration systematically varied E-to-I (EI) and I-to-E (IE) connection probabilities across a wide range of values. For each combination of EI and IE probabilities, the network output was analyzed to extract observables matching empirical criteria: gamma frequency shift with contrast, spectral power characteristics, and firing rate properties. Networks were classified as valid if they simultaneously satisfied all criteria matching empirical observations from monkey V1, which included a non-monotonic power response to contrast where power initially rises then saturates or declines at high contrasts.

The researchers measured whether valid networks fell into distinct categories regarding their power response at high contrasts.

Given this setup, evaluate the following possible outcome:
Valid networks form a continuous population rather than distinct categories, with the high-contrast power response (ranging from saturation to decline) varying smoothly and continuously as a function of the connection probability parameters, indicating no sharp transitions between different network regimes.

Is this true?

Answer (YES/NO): NO